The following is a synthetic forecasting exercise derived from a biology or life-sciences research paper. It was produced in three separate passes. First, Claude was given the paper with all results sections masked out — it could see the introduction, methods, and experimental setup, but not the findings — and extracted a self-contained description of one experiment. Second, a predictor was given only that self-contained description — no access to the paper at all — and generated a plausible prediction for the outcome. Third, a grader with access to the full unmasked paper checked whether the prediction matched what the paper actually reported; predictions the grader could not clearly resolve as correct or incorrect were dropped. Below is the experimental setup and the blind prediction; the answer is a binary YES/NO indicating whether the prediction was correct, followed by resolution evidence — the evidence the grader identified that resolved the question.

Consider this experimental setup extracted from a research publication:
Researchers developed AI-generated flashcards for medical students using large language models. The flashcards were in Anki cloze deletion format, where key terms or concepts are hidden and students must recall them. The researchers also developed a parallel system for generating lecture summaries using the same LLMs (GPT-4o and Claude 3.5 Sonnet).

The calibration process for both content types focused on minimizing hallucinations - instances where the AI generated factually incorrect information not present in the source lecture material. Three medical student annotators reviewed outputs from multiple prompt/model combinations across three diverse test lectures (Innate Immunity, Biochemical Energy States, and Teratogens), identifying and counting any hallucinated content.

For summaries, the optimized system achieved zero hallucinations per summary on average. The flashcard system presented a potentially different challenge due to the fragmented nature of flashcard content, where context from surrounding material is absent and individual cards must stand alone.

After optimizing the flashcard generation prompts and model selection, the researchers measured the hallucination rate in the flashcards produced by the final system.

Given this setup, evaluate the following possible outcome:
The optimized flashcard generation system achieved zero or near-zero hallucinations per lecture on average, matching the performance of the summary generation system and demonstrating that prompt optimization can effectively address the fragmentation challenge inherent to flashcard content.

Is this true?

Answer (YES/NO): NO